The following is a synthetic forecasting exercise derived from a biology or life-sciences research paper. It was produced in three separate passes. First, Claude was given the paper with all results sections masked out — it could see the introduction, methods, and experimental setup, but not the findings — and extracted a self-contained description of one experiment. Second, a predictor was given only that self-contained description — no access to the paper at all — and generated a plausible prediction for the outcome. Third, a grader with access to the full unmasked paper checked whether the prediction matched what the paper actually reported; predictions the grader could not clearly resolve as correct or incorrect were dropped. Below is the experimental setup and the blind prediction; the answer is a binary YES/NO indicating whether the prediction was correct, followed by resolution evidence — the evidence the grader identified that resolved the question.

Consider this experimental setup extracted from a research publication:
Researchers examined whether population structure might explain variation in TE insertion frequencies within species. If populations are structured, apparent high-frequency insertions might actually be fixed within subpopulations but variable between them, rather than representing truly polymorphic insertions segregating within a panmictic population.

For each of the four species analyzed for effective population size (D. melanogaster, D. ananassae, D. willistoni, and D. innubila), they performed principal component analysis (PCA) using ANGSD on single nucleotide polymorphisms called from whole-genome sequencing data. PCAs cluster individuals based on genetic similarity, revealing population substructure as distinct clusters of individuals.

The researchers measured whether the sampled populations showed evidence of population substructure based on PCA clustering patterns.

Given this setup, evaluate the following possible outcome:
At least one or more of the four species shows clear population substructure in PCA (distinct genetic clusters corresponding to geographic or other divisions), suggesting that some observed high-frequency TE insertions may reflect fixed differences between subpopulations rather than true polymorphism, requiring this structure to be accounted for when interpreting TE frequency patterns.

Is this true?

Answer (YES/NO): YES